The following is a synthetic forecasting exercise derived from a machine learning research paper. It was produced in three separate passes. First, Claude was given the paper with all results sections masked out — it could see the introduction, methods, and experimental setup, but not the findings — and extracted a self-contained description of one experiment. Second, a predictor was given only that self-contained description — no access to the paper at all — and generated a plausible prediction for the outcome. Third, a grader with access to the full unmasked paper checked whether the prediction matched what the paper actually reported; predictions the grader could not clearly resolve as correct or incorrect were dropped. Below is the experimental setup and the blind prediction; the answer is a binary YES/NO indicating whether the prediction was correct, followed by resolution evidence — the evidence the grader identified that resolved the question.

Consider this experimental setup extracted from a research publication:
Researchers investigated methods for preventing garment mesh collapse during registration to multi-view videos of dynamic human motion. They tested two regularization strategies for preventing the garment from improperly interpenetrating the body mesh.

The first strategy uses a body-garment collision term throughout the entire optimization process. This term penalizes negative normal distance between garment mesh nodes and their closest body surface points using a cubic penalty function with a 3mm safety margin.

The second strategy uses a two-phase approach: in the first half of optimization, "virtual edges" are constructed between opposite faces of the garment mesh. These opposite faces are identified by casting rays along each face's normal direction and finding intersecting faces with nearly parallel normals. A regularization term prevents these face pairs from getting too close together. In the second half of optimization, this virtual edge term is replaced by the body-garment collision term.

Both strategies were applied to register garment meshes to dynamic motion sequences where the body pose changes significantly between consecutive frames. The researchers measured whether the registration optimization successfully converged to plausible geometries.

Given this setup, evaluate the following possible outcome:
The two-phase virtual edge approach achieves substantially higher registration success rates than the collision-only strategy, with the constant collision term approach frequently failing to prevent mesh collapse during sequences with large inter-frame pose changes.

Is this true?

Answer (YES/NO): YES